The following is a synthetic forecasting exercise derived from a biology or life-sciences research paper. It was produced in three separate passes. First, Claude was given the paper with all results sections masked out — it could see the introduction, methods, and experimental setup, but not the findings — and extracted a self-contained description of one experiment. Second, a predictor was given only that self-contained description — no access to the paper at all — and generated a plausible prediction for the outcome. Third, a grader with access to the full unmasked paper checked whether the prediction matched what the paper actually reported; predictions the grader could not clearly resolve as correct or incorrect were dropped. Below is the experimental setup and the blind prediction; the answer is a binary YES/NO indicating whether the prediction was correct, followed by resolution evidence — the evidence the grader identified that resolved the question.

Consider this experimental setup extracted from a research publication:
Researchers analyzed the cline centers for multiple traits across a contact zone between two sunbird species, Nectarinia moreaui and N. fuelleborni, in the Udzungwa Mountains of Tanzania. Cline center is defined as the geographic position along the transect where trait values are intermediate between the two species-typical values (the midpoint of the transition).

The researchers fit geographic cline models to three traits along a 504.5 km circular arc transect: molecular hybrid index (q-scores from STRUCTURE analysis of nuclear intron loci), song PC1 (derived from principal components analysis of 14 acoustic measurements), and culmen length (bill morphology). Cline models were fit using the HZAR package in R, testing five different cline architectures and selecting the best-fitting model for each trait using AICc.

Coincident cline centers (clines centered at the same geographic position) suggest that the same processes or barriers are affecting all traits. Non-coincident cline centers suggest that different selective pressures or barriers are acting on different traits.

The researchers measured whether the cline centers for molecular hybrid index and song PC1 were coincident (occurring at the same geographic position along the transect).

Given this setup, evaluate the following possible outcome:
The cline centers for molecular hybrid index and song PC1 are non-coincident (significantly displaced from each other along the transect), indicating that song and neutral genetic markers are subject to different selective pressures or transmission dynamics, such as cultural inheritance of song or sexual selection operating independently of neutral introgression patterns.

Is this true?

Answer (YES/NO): NO